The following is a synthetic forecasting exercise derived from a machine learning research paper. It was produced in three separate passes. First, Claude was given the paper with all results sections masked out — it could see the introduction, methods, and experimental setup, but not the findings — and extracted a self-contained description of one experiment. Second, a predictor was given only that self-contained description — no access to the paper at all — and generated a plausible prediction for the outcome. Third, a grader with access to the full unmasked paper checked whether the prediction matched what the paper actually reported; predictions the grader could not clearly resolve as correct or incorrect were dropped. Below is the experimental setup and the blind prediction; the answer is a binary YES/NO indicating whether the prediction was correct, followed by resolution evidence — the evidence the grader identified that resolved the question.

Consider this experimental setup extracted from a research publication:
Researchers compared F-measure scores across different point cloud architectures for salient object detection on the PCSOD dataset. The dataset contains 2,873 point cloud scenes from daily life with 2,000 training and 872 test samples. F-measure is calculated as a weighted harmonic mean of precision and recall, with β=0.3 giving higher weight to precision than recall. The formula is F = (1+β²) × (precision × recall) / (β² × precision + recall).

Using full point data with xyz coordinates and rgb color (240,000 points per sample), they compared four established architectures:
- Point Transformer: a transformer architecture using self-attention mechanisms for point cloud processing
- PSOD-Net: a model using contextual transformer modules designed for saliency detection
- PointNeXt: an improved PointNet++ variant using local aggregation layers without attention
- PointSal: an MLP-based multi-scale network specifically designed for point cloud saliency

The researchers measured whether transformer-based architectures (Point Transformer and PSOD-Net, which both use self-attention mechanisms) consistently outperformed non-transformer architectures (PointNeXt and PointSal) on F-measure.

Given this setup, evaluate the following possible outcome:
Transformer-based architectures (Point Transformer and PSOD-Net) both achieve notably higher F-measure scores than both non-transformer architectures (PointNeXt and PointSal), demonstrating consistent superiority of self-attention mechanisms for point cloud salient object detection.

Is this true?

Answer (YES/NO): NO